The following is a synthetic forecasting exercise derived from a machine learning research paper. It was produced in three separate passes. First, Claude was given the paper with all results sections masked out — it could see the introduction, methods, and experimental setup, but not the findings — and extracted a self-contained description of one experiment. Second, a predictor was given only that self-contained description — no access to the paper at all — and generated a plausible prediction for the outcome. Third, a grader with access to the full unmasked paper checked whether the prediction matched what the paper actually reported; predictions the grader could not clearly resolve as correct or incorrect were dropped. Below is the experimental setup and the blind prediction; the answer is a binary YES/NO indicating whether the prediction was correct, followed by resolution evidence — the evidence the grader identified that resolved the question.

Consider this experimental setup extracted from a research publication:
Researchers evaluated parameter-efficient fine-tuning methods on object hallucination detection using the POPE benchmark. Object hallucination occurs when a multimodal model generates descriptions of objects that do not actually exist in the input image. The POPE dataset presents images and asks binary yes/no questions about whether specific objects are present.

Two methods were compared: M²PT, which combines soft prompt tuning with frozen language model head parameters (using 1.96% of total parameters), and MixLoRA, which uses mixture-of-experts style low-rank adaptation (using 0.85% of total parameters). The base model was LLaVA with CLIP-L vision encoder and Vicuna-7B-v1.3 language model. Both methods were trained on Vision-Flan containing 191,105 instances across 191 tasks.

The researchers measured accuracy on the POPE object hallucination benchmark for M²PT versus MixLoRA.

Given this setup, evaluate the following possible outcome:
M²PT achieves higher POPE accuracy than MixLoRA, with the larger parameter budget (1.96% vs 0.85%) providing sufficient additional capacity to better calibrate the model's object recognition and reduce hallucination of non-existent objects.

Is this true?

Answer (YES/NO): YES